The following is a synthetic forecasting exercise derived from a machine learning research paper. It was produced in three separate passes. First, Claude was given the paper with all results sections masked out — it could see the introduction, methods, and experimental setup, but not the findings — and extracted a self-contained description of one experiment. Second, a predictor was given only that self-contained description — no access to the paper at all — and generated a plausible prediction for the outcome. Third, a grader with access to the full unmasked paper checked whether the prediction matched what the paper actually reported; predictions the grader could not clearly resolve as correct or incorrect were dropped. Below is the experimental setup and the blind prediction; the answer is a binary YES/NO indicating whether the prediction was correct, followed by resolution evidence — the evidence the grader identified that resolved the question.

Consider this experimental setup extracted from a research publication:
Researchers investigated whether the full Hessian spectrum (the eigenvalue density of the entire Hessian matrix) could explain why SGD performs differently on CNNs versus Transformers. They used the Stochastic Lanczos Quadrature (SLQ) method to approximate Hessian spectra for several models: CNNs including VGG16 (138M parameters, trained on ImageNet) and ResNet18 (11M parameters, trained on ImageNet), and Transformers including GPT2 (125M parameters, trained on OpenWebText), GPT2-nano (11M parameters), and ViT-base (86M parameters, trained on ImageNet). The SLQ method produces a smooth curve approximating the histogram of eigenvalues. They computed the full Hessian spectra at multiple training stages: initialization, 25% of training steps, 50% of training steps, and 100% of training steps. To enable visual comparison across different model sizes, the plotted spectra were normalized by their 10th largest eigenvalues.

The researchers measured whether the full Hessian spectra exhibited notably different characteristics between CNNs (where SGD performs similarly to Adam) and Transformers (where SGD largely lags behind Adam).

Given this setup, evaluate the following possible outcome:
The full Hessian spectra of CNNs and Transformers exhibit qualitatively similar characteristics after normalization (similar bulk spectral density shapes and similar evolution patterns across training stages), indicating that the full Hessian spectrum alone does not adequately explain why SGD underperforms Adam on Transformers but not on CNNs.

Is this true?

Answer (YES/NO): YES